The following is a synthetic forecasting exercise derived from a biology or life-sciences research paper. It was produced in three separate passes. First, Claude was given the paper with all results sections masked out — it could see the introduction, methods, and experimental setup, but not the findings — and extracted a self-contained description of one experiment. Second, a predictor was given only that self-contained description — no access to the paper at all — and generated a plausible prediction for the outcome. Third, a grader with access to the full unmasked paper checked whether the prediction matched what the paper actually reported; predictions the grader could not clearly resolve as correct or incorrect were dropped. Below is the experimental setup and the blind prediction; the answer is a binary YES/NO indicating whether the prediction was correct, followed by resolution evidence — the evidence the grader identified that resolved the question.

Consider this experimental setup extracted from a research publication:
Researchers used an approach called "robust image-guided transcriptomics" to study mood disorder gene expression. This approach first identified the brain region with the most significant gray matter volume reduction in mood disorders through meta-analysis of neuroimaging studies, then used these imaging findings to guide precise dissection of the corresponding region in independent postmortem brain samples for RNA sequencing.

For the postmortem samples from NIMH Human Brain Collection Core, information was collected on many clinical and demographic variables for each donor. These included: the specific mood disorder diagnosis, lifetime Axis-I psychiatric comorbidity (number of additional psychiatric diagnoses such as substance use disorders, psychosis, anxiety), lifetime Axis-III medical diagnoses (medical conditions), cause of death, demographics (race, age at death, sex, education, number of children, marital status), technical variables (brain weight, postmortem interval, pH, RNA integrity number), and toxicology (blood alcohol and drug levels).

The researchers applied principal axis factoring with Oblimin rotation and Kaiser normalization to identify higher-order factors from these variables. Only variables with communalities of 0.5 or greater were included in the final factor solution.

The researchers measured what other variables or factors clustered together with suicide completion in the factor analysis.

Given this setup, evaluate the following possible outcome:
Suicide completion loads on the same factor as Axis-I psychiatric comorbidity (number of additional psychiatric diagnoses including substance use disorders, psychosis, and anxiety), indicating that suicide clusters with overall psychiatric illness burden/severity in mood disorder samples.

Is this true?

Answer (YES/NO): YES